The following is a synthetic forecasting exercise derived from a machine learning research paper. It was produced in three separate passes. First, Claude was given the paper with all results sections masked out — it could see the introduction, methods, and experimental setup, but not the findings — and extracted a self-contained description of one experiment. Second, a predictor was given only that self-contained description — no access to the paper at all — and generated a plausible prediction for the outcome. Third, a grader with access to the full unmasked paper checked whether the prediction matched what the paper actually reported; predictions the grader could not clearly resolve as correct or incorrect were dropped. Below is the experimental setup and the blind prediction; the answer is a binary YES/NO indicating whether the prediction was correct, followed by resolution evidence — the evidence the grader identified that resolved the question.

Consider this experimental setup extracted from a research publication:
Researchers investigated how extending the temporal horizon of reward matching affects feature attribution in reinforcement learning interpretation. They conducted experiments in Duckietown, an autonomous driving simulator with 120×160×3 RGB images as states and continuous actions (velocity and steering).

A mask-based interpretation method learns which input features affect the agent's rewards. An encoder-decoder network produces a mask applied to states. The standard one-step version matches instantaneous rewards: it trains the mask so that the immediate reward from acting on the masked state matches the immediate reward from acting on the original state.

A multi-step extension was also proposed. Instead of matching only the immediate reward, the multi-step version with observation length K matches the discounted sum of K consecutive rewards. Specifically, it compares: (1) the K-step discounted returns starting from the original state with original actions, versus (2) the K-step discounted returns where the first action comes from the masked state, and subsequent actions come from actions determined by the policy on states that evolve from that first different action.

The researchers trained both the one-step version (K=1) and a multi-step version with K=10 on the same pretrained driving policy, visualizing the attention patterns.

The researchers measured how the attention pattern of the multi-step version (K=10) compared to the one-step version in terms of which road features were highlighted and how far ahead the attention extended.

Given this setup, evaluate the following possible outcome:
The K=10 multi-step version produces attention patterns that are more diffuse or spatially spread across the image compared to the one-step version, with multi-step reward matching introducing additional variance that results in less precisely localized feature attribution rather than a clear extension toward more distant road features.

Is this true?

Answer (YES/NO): NO